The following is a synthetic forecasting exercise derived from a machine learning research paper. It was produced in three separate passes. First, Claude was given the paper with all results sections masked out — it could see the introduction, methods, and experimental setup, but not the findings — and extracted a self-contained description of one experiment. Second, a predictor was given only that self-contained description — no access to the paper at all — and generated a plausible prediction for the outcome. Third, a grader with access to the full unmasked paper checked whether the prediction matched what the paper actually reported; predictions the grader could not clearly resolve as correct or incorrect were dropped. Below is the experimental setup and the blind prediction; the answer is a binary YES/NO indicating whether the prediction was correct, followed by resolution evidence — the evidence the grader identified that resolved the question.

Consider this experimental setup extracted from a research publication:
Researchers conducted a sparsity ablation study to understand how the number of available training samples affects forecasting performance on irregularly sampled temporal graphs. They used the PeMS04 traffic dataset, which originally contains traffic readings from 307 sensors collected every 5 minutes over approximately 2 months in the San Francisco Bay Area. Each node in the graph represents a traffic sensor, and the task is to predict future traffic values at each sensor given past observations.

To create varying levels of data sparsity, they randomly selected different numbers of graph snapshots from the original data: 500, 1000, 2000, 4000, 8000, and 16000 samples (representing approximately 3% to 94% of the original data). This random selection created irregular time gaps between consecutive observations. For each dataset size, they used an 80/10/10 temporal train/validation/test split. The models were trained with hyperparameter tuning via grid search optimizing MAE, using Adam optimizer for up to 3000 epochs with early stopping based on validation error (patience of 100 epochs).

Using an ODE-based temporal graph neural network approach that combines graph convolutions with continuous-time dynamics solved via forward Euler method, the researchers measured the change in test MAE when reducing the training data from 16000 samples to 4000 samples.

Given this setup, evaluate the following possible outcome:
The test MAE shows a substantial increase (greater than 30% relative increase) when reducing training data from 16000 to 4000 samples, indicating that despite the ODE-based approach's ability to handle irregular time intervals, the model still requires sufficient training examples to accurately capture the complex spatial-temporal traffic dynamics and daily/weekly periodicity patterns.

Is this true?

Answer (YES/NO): NO